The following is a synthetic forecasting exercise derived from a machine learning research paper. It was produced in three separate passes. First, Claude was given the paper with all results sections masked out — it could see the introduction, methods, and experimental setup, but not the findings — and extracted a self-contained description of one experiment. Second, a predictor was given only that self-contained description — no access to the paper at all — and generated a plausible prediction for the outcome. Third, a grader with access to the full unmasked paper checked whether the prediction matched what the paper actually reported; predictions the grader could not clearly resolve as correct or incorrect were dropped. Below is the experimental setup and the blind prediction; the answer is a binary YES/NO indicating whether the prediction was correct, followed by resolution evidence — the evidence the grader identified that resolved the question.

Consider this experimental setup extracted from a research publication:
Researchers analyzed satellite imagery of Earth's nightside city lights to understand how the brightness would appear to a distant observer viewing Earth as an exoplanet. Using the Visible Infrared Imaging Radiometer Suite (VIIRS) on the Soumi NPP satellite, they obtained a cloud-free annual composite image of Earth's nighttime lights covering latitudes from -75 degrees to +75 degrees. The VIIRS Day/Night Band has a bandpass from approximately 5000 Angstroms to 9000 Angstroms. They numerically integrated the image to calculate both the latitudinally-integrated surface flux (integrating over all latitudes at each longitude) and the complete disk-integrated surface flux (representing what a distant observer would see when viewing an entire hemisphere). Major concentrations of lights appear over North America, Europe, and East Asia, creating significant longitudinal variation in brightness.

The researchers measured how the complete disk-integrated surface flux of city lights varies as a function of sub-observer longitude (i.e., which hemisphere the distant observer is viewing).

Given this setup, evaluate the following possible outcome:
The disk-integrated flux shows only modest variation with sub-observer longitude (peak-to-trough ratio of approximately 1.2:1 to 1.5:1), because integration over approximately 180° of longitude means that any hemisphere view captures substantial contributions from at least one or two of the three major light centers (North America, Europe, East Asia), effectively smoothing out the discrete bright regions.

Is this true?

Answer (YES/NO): NO